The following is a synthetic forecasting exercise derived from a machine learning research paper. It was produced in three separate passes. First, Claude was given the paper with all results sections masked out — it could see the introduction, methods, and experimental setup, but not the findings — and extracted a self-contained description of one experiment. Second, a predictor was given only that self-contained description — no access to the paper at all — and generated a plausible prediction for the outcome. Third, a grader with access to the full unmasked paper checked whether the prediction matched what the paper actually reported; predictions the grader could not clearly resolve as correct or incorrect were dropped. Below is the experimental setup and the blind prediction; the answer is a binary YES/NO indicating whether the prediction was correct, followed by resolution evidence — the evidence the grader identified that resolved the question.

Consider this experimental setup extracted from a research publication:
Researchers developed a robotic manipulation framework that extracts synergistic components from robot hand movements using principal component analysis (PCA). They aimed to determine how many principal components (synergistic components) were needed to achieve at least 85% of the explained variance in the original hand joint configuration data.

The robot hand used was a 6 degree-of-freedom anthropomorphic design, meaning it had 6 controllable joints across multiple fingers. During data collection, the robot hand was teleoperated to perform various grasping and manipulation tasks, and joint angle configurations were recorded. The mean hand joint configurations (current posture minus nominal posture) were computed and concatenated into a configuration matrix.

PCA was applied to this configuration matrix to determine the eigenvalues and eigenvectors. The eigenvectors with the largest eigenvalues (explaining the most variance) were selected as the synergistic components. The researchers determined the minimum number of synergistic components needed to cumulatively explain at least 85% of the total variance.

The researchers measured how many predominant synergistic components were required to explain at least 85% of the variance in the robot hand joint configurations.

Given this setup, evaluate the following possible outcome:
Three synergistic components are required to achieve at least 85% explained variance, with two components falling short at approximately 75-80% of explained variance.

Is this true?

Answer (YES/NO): NO